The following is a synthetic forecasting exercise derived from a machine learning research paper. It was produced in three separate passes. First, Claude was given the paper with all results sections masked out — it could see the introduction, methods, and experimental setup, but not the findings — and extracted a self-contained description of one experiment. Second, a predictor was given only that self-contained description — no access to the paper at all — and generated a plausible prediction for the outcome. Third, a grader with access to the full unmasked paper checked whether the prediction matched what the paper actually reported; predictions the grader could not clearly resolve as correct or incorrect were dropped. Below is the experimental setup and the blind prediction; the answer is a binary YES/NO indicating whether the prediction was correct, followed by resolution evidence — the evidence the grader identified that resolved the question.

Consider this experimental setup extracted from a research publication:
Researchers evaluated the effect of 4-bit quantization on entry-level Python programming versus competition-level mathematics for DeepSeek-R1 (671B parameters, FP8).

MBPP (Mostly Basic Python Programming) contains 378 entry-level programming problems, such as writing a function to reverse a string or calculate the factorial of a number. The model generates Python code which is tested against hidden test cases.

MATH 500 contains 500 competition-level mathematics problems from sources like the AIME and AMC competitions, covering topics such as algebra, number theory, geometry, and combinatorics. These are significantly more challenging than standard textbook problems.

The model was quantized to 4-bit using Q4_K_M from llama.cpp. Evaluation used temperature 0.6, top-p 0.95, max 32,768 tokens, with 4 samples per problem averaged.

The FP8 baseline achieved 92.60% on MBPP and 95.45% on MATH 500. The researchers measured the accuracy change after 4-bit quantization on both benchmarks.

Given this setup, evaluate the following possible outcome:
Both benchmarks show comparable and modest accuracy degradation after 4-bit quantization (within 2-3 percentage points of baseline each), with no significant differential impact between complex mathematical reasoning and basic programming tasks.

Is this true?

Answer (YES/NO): NO